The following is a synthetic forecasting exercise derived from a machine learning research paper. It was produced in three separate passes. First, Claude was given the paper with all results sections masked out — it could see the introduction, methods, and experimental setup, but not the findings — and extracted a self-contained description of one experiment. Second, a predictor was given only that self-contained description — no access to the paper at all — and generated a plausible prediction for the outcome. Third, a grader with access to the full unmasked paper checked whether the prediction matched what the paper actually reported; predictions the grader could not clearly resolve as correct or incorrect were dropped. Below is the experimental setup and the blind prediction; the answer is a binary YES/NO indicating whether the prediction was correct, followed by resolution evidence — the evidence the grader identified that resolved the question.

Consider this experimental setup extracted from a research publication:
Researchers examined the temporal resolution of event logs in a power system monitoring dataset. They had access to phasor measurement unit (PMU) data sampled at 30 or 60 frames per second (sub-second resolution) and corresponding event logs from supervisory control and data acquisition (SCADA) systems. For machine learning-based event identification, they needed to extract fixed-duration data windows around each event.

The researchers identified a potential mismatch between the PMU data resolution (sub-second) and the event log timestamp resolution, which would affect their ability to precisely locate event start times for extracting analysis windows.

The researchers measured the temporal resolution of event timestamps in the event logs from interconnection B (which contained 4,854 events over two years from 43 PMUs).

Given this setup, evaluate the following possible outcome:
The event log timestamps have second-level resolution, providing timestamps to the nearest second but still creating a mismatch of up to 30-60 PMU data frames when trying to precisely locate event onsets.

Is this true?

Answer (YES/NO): NO